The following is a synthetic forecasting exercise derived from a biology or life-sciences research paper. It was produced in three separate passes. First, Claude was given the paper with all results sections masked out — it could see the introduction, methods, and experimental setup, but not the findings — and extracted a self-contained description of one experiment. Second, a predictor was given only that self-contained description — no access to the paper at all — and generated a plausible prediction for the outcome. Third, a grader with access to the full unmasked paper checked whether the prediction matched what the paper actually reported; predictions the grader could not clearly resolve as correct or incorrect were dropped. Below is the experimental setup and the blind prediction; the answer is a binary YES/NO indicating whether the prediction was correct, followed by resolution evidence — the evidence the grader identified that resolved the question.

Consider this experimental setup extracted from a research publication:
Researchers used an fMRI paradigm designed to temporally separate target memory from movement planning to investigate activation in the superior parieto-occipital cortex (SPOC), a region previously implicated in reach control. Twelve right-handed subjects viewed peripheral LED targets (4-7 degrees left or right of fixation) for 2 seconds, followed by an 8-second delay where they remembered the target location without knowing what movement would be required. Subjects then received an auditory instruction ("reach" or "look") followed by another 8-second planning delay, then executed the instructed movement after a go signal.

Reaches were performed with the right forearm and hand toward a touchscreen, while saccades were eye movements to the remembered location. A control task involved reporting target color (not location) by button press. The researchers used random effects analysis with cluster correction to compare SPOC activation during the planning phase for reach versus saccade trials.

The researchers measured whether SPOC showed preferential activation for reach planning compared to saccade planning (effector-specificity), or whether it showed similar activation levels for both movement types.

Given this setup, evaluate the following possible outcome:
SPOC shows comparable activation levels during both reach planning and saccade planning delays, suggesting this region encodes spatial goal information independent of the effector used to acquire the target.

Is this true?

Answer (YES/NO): NO